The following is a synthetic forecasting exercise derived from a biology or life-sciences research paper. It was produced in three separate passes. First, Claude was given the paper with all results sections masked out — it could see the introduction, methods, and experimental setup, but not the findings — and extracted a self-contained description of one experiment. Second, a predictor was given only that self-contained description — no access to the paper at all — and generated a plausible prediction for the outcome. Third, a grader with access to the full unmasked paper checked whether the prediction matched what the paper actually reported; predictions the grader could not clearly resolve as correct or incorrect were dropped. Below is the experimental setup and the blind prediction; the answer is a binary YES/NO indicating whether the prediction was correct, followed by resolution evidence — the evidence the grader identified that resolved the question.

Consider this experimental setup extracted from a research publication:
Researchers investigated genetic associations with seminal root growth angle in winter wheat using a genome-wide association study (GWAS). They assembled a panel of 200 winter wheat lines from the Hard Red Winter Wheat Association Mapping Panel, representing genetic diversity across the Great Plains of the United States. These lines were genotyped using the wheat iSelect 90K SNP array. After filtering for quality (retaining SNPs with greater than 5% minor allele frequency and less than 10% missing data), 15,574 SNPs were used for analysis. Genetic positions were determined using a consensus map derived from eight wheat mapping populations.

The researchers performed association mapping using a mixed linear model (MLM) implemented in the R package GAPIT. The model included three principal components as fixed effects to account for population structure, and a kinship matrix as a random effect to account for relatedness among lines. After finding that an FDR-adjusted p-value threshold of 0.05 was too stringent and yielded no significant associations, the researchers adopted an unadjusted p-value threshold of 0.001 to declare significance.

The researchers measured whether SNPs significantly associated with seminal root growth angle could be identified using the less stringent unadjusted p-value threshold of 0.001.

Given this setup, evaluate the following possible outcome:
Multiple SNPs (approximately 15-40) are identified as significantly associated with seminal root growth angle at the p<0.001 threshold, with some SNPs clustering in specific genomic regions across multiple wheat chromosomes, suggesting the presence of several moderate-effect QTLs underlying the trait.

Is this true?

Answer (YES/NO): NO